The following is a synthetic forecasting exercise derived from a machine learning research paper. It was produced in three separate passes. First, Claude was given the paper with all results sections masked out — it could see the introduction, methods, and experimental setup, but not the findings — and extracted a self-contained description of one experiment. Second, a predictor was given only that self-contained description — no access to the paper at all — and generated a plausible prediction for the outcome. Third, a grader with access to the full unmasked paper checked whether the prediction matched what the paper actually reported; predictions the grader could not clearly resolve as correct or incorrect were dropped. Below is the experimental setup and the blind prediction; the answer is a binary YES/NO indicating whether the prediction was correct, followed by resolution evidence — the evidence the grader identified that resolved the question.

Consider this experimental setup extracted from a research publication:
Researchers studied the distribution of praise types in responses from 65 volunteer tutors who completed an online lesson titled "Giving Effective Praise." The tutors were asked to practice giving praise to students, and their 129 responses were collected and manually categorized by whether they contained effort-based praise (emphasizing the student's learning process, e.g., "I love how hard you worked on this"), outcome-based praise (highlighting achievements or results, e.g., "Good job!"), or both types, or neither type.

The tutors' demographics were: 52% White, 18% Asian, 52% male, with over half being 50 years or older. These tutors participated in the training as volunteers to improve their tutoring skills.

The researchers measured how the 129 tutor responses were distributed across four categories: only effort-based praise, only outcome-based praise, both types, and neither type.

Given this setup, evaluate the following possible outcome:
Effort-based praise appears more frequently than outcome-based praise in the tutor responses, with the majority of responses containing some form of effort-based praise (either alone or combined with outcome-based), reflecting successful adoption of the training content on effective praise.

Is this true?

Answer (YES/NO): YES